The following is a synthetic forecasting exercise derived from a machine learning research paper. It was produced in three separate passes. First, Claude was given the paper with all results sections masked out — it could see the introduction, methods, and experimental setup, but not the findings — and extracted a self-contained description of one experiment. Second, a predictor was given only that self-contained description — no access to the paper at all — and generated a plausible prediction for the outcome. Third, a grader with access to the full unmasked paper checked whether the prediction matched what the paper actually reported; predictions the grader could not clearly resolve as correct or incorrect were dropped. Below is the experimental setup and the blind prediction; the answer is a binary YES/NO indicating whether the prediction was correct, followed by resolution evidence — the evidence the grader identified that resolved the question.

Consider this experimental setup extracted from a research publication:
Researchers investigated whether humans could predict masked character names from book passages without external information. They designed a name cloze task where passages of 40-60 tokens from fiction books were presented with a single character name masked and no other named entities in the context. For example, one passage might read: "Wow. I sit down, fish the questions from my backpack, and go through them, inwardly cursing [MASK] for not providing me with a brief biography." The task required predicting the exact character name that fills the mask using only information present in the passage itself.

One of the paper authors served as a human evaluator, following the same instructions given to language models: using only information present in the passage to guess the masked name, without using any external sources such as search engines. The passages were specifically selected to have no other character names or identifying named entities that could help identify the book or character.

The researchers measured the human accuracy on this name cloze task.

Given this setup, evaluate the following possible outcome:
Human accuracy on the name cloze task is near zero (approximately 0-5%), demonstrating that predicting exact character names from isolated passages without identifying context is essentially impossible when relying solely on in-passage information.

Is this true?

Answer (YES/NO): YES